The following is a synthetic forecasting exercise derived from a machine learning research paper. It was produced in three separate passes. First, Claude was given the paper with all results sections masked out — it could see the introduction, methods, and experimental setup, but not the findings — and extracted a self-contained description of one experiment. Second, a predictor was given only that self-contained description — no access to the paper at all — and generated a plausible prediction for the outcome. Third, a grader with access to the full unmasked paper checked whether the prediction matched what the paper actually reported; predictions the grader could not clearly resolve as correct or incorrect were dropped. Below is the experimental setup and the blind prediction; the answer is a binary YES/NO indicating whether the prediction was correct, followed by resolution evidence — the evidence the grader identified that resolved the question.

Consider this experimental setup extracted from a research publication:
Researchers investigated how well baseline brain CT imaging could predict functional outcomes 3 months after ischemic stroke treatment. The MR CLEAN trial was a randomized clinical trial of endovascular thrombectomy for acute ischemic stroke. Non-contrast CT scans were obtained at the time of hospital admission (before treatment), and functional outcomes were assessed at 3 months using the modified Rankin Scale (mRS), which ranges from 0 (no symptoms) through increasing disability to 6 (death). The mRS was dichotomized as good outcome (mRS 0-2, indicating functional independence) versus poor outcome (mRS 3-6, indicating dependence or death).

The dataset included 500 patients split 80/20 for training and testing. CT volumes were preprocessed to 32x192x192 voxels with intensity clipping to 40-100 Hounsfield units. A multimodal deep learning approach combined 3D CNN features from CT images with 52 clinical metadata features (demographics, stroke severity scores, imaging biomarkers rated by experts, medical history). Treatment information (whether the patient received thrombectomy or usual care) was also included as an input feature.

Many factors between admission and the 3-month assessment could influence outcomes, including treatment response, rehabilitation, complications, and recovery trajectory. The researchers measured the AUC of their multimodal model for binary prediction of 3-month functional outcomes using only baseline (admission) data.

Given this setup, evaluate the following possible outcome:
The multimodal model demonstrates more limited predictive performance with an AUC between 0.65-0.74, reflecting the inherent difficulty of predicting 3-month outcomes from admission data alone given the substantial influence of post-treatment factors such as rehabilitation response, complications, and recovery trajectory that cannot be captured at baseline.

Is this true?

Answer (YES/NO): NO